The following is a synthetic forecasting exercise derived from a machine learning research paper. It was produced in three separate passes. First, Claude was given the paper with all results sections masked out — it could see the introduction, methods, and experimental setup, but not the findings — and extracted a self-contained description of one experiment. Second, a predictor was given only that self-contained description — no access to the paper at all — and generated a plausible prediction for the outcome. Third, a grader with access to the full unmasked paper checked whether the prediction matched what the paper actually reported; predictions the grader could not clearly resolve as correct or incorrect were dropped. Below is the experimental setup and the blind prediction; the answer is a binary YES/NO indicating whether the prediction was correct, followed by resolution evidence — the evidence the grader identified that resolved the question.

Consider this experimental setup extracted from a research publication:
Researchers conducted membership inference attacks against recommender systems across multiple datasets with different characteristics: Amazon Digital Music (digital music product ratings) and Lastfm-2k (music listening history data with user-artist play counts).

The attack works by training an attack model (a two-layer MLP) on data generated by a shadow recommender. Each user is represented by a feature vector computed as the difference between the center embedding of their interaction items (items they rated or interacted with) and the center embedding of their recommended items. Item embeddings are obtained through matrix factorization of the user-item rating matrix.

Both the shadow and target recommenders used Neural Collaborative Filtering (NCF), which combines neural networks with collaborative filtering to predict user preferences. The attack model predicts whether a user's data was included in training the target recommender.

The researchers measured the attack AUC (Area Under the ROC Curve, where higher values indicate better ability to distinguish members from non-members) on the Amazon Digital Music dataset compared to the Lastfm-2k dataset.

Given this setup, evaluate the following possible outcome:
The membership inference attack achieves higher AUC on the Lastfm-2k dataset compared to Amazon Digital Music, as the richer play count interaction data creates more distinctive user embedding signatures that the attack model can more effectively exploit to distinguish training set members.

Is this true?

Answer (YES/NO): NO